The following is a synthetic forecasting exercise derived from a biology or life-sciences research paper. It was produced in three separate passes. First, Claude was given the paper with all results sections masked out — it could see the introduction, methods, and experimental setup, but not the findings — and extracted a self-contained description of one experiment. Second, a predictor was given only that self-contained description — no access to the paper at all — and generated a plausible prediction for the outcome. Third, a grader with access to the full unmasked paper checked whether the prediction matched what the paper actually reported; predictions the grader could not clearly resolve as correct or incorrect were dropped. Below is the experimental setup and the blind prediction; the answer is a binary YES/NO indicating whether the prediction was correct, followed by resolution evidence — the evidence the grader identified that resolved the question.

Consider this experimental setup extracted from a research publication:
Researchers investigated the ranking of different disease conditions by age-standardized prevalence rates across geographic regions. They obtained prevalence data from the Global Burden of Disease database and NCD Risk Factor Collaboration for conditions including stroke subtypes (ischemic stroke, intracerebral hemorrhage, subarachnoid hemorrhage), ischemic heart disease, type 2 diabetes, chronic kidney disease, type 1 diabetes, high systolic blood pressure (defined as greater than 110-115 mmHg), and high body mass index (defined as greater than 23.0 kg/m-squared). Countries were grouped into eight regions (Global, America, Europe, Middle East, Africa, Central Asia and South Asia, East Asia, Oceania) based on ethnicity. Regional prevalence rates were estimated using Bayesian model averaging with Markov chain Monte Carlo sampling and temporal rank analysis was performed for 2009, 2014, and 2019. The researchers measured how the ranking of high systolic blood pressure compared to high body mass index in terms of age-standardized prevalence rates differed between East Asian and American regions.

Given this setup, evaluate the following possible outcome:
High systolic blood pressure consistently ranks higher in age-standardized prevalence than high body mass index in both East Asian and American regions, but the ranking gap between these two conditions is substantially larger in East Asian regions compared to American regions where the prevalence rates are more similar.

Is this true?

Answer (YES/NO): NO